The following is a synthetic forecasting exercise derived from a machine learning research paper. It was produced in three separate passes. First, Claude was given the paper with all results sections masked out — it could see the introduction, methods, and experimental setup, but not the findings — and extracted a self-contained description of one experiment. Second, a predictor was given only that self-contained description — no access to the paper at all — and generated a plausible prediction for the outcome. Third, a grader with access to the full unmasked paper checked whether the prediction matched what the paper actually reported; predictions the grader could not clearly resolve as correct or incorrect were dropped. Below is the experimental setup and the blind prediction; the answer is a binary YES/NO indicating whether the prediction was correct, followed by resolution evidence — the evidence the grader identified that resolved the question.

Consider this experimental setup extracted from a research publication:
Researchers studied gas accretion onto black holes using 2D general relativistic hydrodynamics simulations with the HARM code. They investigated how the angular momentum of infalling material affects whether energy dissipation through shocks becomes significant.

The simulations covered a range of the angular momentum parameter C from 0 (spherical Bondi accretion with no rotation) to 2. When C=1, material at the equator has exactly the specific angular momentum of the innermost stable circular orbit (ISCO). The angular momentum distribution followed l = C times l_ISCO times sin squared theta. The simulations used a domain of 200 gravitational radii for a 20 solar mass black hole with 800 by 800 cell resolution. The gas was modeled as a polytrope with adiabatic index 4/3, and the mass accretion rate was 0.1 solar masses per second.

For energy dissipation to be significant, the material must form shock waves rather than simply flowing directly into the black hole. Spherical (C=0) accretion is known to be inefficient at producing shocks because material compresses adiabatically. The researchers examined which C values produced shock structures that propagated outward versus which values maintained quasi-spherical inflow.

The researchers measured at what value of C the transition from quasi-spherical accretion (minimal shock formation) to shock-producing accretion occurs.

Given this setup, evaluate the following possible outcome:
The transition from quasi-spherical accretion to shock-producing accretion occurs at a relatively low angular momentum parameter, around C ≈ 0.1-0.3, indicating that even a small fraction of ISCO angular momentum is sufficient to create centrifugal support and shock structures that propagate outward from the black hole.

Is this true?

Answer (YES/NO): NO